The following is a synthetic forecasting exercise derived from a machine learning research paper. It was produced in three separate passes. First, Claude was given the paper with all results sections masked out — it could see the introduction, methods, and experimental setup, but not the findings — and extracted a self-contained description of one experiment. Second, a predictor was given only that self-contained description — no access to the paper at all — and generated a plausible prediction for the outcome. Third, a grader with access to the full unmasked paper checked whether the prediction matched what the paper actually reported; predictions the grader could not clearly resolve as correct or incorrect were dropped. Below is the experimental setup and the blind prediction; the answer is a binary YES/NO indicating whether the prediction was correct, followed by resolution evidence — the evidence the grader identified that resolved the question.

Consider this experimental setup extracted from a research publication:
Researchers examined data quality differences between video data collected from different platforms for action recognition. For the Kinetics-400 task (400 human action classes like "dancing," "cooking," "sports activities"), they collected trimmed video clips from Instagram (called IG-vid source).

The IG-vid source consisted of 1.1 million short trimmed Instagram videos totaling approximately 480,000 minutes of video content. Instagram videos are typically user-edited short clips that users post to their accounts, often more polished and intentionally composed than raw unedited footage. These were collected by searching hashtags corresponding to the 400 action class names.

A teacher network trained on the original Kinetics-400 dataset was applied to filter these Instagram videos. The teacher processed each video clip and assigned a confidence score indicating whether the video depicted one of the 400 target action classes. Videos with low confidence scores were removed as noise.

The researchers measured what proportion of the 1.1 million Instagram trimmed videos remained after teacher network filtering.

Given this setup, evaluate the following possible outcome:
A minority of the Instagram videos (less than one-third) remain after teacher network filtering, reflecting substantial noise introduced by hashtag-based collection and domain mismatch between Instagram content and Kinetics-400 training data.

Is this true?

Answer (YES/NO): NO